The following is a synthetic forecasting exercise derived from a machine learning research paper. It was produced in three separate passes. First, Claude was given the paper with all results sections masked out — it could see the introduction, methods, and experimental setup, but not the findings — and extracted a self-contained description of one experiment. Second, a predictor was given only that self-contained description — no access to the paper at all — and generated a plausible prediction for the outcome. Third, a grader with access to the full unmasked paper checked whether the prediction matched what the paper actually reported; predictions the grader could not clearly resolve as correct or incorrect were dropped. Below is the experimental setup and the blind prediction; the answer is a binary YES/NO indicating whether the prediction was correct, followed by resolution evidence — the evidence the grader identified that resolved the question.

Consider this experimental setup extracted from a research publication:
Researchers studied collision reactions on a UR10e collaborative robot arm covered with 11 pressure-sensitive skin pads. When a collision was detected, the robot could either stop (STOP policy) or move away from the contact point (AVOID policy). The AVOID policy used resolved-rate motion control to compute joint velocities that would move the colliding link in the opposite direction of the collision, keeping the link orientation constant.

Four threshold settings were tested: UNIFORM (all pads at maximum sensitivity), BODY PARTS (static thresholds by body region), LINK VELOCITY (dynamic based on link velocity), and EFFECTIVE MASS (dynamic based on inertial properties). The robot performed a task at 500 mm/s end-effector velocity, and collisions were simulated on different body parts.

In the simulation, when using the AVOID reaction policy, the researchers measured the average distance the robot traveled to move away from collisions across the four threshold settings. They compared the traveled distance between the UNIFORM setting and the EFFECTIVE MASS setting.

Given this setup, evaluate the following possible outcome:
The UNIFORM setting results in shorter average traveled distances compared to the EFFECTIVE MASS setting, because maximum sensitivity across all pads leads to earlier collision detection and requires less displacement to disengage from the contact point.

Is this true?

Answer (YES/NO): NO